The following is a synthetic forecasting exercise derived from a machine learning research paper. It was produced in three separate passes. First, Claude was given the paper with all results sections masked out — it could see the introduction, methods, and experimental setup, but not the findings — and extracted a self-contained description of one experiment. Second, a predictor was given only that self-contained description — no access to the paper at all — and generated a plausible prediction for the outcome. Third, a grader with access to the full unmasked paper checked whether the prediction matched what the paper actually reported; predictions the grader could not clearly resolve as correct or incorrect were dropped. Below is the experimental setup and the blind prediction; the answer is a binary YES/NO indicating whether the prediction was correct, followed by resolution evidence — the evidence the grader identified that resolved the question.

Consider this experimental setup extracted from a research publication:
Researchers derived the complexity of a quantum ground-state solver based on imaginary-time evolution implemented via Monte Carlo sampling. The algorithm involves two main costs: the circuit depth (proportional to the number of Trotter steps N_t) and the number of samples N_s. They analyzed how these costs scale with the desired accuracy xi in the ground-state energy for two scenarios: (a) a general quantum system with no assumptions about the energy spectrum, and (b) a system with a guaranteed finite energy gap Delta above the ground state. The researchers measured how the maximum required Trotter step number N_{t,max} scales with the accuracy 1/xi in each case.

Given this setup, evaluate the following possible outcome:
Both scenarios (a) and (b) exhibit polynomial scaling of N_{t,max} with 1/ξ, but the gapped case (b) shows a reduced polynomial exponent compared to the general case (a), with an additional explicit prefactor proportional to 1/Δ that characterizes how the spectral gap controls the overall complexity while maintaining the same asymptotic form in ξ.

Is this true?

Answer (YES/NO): NO